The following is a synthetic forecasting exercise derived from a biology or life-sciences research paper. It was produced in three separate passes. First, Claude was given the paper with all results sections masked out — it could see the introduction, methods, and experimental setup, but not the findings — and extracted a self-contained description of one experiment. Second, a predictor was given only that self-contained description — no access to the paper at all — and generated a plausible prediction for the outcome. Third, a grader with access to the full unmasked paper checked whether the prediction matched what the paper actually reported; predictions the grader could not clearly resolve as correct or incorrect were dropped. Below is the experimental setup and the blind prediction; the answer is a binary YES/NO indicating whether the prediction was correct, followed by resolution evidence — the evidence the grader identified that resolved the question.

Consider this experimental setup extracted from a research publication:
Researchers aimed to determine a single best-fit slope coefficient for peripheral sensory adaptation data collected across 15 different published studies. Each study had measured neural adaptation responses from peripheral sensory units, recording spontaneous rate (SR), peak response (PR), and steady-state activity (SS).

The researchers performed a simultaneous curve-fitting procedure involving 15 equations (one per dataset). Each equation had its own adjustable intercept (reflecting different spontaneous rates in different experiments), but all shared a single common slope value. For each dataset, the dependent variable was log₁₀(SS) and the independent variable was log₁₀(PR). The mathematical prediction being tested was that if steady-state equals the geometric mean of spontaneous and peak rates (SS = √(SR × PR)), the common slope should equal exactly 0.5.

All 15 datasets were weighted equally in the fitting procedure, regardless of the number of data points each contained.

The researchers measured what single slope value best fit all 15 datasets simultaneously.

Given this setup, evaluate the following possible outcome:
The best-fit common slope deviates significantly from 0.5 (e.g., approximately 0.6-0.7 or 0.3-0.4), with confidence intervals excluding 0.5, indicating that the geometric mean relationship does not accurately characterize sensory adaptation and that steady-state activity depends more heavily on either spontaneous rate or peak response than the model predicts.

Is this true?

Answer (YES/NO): NO